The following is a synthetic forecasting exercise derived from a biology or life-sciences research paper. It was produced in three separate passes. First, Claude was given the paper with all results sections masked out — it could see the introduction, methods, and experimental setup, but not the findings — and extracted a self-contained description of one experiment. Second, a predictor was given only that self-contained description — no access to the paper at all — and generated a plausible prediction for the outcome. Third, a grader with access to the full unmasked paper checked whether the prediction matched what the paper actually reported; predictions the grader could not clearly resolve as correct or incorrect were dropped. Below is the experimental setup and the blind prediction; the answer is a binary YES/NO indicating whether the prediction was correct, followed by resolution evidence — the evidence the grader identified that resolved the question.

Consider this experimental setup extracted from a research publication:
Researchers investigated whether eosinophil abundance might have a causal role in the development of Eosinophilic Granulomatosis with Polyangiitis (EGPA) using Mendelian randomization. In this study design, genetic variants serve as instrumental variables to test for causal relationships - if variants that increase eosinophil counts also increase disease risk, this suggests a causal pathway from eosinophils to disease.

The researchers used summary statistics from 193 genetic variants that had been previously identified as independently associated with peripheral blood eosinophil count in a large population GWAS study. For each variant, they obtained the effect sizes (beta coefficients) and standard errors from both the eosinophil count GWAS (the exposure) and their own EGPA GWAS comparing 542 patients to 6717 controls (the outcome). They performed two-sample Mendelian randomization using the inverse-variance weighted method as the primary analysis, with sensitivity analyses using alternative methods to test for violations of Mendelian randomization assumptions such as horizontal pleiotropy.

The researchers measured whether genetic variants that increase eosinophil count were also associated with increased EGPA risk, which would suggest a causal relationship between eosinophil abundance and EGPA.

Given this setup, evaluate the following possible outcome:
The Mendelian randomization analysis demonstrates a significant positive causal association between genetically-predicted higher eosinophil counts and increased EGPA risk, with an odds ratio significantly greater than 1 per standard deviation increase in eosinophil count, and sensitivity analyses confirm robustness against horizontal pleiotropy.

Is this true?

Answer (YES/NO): YES